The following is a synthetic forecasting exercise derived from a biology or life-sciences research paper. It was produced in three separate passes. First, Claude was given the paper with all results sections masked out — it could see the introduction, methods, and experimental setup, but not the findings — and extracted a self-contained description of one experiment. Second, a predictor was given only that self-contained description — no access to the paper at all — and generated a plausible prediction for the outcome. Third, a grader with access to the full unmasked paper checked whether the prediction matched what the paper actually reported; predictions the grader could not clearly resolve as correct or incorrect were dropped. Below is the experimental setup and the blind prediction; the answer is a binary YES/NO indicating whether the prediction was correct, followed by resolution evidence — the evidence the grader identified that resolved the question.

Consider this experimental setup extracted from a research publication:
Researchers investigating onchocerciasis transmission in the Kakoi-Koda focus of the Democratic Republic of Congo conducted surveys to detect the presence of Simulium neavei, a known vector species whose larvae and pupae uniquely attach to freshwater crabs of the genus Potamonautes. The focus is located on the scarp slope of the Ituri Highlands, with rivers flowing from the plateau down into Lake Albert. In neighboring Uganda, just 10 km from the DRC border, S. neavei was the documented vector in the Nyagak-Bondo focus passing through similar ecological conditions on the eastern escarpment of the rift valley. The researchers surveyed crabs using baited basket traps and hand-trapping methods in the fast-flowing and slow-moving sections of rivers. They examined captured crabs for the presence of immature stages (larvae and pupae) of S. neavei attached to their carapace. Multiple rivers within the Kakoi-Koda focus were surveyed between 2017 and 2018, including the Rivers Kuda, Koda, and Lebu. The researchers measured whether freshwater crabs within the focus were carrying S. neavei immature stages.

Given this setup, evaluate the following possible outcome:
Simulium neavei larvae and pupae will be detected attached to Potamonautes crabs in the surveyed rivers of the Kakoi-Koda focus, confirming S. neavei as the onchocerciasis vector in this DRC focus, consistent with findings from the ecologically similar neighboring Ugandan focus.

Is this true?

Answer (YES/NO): NO